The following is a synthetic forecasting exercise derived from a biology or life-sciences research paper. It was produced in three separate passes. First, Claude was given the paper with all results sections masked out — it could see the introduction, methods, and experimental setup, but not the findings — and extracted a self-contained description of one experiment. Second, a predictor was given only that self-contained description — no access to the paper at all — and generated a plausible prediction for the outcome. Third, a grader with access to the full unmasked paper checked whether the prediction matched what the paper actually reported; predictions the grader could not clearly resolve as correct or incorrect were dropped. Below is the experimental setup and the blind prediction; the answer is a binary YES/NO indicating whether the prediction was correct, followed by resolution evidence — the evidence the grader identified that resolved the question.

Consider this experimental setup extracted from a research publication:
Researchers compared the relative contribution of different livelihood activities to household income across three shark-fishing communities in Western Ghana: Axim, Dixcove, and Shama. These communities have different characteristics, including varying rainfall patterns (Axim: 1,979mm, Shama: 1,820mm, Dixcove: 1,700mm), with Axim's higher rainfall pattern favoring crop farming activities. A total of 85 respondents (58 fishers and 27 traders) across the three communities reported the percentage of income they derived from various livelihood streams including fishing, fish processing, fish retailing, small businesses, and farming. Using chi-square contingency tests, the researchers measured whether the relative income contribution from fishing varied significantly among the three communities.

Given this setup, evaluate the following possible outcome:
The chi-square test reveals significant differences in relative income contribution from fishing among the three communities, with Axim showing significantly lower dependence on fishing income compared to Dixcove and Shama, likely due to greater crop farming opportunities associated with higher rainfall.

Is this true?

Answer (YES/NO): NO